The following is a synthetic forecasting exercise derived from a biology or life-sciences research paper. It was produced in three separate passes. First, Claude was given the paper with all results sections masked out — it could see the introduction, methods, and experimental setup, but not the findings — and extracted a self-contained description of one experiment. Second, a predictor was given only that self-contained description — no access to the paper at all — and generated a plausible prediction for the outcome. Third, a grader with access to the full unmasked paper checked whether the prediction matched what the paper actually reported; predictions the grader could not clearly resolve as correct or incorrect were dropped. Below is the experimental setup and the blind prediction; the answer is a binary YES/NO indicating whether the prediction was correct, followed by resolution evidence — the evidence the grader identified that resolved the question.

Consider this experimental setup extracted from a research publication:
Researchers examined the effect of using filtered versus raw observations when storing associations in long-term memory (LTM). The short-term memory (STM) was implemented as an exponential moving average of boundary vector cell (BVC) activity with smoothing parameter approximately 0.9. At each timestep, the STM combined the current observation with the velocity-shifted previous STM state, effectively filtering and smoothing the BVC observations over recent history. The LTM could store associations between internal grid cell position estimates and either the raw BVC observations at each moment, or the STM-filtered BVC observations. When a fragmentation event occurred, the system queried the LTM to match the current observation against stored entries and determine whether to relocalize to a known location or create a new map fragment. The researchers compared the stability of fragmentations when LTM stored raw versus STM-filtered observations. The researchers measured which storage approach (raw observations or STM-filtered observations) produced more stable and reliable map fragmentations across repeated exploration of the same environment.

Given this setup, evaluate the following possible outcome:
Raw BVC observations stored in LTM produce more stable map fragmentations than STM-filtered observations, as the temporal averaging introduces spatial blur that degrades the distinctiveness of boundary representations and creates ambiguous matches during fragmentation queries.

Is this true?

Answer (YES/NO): NO